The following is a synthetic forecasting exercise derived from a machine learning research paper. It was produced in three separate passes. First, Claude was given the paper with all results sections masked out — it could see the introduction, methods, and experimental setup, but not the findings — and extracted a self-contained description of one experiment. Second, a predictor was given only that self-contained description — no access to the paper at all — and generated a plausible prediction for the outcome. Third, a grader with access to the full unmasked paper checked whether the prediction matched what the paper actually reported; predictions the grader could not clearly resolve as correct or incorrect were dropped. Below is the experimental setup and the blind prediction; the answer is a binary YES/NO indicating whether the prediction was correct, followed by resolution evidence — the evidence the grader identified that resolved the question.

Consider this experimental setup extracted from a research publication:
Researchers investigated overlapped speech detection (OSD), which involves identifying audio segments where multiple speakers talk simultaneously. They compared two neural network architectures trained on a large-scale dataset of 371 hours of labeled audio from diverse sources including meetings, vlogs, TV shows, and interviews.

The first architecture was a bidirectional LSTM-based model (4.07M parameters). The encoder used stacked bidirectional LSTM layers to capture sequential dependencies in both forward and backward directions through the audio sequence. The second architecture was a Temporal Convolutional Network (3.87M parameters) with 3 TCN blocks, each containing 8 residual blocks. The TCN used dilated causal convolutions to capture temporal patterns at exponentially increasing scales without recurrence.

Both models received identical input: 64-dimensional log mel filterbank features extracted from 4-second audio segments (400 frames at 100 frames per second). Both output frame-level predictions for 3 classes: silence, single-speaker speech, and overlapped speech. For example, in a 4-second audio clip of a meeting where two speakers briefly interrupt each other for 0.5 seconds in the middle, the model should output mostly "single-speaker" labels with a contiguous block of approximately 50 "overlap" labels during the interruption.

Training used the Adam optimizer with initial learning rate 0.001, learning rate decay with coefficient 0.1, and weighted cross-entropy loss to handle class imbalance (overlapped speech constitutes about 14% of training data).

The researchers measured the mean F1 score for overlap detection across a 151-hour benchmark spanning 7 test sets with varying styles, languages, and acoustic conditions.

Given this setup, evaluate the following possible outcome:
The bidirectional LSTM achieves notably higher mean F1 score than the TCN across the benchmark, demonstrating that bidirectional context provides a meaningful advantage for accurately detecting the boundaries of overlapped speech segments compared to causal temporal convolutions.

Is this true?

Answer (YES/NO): NO